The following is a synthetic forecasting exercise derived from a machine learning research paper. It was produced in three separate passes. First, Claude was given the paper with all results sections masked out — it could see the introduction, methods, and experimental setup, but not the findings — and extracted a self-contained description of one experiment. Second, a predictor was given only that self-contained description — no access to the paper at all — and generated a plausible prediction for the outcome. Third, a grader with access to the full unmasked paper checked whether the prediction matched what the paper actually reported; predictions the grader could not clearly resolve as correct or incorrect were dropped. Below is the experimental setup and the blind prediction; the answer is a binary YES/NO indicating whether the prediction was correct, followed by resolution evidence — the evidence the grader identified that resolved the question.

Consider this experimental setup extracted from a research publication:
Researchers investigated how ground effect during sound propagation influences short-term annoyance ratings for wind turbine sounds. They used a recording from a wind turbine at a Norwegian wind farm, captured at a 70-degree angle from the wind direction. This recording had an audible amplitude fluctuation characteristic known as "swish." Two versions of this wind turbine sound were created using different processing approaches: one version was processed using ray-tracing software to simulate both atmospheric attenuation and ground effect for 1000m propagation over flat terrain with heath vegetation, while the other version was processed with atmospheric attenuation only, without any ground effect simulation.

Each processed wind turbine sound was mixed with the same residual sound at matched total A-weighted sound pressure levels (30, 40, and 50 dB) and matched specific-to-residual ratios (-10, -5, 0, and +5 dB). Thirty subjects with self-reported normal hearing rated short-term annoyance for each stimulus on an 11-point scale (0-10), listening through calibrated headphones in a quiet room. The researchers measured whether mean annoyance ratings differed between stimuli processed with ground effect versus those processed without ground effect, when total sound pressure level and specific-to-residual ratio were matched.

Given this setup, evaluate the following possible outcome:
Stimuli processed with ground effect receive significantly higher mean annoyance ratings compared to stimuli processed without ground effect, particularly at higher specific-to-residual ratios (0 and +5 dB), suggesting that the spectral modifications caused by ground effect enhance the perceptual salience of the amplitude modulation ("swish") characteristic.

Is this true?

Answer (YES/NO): NO